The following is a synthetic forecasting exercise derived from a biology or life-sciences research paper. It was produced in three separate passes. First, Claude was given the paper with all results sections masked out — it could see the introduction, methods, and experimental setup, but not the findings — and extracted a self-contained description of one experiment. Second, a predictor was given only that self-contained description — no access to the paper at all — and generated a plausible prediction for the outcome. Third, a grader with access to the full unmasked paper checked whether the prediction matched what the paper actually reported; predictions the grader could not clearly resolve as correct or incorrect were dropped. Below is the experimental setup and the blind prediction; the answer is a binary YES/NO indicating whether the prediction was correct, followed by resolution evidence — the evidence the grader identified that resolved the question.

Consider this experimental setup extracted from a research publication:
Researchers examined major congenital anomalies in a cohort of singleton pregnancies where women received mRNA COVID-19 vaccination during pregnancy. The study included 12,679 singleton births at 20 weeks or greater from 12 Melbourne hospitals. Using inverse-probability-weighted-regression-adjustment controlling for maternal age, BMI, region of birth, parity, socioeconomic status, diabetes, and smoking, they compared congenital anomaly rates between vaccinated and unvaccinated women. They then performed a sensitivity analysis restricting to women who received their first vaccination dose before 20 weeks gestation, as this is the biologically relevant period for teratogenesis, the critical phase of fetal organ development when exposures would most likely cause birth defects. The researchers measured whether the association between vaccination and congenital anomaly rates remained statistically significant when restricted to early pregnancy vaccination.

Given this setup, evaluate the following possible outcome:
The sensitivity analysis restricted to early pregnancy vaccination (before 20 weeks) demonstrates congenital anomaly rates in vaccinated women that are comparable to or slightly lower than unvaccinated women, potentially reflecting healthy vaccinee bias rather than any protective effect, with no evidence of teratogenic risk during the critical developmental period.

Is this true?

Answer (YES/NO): YES